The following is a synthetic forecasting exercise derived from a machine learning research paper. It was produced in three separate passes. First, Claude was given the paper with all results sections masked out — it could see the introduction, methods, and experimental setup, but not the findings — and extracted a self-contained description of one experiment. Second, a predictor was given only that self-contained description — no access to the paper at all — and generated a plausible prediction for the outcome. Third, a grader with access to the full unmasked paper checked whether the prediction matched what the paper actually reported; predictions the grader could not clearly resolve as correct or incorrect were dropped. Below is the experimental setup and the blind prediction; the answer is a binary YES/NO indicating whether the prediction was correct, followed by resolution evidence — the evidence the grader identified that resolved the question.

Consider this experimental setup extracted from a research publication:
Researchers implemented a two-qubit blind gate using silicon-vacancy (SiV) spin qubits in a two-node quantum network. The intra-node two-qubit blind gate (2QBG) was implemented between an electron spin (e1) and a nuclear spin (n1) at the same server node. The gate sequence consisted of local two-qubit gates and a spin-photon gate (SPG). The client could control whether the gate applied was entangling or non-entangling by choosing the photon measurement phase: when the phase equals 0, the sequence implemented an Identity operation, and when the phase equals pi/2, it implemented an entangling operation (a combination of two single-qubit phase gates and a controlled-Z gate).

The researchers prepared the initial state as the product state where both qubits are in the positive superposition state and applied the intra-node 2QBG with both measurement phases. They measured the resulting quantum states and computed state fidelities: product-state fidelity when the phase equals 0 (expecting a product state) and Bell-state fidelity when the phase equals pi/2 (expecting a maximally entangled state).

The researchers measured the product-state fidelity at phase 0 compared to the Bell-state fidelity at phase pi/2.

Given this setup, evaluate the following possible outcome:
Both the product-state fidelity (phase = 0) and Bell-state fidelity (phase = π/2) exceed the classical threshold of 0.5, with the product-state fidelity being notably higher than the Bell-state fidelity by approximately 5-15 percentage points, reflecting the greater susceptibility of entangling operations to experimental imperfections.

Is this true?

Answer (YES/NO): NO